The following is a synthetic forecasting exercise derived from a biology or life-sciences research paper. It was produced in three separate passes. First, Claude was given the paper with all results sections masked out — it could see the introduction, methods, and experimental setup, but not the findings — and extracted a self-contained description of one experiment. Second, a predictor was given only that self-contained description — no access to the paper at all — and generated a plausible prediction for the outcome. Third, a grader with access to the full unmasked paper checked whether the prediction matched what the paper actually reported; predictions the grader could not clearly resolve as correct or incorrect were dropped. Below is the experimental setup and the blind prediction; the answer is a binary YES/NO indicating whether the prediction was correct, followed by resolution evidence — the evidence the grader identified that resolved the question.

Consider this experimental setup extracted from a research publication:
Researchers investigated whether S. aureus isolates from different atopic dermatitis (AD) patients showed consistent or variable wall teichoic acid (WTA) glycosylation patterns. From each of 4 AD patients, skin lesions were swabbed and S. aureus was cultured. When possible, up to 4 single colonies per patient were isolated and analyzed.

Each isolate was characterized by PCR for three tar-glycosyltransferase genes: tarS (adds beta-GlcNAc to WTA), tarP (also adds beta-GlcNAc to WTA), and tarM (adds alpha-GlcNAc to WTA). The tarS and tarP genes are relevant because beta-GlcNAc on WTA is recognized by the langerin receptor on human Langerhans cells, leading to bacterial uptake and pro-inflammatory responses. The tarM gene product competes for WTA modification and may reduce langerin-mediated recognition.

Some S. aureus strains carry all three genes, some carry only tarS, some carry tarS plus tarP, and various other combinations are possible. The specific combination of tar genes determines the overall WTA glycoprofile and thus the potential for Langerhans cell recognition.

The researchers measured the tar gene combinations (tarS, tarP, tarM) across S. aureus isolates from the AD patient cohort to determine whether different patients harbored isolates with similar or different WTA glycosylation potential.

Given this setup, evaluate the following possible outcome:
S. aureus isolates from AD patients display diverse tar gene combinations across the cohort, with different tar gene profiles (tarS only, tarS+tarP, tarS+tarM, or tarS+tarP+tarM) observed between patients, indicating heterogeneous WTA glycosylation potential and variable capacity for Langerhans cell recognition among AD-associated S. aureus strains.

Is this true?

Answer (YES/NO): NO